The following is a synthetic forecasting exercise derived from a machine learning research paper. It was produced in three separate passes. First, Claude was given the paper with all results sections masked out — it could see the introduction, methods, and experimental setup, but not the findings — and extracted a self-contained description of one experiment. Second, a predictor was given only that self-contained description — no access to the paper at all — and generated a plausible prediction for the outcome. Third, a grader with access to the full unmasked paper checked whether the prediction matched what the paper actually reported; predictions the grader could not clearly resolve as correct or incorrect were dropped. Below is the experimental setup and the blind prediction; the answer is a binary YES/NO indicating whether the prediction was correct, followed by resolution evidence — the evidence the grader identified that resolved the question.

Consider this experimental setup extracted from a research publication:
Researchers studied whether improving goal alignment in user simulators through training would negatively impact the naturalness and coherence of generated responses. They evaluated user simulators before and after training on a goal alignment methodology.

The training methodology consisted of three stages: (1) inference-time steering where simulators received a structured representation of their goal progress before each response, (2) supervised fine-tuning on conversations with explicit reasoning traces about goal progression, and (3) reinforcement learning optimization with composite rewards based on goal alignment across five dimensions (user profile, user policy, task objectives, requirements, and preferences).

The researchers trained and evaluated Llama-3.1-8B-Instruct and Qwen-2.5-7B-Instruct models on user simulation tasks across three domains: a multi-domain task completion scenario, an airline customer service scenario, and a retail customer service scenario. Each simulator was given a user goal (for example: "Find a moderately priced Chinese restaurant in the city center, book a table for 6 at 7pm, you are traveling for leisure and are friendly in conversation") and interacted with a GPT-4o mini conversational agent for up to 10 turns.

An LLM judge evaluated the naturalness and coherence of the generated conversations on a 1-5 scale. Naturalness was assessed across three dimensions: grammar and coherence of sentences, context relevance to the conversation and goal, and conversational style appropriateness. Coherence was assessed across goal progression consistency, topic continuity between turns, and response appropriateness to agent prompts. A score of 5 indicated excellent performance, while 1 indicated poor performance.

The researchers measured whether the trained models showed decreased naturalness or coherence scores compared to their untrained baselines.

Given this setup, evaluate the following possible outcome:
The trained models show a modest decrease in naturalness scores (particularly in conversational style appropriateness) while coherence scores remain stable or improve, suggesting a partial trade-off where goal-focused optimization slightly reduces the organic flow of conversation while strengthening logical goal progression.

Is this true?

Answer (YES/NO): NO